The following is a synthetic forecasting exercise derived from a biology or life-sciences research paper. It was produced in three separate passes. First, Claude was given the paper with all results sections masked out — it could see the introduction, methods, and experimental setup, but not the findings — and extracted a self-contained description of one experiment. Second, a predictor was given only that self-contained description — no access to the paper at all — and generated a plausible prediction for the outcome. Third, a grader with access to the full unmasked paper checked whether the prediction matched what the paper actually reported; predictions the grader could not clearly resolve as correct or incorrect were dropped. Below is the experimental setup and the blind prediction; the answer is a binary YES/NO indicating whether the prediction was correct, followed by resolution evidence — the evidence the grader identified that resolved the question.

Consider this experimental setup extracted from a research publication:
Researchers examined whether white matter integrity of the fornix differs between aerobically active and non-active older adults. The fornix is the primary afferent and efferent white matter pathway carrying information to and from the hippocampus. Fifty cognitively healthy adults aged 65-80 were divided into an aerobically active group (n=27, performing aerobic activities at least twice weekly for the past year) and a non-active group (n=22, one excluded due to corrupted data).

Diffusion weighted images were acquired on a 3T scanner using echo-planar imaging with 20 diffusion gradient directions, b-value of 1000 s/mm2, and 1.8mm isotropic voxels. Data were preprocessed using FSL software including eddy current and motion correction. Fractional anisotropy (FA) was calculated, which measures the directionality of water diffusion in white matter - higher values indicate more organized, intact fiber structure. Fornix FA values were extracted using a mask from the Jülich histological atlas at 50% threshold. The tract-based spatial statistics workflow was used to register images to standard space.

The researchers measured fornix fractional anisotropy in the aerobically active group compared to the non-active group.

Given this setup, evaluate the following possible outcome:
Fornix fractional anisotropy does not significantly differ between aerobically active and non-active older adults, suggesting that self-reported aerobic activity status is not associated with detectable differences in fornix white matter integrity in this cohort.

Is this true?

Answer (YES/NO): NO